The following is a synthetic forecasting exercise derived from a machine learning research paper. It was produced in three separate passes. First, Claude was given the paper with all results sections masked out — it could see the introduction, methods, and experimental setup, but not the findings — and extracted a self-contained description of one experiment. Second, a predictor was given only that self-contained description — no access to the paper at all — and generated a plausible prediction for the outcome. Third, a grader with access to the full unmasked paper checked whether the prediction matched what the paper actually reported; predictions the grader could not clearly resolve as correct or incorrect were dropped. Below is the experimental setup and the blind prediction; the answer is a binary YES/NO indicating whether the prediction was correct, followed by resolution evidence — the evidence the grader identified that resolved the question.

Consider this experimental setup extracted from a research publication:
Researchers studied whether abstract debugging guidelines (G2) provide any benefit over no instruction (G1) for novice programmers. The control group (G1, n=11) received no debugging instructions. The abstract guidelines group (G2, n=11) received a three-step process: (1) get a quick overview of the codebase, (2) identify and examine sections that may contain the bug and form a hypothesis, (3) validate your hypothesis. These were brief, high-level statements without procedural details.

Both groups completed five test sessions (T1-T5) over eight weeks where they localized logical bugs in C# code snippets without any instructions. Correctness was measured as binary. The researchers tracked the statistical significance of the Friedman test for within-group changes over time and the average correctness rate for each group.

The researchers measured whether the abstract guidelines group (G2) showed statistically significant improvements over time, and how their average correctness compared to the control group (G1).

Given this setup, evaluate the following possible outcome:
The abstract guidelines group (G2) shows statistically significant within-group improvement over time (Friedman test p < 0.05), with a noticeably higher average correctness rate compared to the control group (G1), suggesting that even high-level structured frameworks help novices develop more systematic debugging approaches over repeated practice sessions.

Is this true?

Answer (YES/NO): NO